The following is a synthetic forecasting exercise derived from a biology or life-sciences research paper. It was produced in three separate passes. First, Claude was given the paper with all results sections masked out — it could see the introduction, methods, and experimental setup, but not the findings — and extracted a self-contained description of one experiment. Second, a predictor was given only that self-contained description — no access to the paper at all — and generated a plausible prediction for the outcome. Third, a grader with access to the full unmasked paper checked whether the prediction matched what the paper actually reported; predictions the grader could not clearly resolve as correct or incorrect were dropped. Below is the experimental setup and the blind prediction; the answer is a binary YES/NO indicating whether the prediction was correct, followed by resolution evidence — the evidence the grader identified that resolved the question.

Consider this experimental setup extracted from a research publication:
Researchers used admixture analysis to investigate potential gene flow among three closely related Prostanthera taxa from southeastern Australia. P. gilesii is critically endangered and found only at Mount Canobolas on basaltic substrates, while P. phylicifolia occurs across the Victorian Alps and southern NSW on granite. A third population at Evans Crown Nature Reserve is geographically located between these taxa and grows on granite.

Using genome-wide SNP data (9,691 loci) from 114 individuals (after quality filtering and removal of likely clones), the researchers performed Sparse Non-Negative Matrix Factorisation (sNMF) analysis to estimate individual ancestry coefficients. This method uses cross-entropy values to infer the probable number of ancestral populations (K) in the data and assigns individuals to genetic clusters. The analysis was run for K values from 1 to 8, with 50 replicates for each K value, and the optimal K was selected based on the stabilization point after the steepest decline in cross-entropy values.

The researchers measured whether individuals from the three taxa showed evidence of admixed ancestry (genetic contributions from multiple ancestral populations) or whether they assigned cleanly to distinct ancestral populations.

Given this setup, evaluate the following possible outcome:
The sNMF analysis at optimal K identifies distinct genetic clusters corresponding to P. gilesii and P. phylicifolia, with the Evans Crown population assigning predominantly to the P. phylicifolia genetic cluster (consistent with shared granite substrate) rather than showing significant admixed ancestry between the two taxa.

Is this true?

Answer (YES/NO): NO